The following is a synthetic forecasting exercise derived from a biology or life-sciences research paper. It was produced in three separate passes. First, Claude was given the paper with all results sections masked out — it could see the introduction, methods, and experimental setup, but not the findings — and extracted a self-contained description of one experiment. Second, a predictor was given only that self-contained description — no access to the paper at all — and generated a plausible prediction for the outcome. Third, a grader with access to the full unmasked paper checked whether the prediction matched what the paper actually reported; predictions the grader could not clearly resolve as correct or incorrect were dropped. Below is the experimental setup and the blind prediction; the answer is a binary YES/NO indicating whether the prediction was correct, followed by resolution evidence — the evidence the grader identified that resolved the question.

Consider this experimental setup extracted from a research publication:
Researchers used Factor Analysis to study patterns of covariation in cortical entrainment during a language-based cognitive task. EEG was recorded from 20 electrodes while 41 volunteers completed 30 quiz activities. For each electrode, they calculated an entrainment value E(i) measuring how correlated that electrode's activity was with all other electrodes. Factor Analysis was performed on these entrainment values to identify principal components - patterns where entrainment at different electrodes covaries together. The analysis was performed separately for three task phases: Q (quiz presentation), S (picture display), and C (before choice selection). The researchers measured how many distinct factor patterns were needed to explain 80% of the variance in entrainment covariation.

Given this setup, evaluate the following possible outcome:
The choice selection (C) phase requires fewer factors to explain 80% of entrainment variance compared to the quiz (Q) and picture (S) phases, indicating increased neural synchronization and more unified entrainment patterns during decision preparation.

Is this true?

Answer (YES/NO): NO